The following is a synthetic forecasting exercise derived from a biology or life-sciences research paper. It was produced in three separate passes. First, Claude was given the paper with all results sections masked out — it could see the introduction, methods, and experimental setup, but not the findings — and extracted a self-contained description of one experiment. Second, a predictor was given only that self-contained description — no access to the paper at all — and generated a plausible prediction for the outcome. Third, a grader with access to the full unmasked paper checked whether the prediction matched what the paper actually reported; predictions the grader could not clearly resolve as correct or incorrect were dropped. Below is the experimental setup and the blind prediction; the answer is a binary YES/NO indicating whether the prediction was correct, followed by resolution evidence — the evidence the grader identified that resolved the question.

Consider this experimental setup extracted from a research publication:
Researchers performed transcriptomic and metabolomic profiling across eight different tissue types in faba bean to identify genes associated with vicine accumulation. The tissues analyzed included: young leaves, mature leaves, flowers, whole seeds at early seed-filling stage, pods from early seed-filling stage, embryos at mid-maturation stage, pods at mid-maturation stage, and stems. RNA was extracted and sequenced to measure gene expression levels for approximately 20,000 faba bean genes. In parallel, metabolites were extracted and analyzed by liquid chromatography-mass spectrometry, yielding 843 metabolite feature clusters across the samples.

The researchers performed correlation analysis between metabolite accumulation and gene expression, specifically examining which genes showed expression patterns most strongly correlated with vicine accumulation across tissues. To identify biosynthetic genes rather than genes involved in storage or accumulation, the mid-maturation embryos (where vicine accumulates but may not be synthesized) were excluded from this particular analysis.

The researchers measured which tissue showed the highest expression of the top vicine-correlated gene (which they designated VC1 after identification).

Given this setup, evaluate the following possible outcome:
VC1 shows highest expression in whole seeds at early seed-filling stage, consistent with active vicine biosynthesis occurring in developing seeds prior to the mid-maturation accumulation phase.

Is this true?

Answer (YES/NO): YES